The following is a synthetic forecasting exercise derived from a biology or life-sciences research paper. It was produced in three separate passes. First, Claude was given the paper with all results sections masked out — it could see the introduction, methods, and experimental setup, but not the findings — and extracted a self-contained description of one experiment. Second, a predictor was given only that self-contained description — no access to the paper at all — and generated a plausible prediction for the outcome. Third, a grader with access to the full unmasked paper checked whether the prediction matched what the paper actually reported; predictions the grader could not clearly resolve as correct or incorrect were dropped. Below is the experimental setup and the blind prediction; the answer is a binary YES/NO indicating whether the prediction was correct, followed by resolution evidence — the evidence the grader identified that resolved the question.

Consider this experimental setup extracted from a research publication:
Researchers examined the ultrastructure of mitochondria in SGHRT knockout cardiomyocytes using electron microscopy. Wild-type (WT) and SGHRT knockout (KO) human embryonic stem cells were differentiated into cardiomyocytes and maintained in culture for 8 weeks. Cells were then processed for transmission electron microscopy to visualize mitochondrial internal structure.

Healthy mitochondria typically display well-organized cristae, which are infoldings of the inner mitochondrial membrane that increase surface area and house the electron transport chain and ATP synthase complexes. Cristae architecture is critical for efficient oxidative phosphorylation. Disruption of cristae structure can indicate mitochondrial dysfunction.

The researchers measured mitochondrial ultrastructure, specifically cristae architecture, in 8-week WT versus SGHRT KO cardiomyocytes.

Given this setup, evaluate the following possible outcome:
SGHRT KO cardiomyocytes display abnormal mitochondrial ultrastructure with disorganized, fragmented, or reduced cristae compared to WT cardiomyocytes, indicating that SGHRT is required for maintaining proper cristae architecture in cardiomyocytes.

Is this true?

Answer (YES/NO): YES